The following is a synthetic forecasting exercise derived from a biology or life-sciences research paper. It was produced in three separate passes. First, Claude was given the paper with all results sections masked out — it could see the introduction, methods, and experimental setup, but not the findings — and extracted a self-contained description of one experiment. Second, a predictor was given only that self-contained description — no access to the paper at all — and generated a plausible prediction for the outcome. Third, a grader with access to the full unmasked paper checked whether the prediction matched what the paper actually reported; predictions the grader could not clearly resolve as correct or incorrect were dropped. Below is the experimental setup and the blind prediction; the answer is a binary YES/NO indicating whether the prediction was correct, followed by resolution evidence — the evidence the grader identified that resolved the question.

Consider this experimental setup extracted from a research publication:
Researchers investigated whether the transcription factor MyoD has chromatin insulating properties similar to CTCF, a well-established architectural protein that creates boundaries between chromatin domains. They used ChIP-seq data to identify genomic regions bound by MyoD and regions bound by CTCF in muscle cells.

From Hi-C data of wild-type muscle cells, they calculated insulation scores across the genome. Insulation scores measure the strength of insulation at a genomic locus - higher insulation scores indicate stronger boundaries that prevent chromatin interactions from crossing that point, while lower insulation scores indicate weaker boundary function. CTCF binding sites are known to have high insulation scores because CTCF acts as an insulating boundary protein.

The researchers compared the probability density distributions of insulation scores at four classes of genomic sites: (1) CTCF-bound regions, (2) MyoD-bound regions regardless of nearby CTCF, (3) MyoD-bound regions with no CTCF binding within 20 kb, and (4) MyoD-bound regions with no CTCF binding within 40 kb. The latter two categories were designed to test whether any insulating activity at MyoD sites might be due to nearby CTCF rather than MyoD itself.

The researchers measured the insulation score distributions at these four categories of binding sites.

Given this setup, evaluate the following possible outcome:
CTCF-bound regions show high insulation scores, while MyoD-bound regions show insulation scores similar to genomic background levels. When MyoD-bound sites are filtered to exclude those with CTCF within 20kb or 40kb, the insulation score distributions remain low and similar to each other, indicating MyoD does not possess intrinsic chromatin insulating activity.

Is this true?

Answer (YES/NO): NO